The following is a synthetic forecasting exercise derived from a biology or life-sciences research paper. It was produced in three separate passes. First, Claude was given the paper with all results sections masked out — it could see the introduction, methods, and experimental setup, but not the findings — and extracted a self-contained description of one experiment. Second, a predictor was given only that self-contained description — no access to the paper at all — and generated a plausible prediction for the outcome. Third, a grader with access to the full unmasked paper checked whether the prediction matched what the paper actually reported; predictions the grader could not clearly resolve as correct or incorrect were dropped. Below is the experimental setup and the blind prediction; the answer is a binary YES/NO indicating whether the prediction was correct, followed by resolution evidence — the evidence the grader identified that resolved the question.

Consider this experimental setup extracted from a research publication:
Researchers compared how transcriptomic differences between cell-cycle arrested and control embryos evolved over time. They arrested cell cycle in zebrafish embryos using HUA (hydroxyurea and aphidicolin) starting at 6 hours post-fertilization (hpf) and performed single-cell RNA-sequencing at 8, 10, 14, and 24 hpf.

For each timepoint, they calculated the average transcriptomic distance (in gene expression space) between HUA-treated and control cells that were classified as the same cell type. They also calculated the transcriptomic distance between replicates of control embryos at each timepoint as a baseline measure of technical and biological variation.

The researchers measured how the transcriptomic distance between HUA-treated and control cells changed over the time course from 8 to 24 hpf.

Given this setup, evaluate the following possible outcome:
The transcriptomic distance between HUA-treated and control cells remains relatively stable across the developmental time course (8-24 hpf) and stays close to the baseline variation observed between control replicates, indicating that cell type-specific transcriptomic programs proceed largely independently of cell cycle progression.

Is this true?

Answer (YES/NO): NO